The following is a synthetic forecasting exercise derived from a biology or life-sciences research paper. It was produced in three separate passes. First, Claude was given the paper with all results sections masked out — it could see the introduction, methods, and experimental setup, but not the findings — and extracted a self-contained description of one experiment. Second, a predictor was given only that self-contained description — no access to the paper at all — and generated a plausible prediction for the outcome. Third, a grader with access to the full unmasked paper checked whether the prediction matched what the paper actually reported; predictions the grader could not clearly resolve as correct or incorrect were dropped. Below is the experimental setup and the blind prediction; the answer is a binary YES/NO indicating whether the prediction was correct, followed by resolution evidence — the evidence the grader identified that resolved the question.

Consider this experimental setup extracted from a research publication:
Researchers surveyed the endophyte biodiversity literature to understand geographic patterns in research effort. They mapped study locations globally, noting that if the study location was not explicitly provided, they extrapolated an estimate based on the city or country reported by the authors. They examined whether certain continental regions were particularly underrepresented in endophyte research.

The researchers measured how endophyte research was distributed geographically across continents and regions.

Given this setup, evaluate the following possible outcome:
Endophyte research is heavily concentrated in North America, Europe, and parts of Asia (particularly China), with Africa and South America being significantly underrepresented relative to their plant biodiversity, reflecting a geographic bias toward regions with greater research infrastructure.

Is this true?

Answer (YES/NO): YES